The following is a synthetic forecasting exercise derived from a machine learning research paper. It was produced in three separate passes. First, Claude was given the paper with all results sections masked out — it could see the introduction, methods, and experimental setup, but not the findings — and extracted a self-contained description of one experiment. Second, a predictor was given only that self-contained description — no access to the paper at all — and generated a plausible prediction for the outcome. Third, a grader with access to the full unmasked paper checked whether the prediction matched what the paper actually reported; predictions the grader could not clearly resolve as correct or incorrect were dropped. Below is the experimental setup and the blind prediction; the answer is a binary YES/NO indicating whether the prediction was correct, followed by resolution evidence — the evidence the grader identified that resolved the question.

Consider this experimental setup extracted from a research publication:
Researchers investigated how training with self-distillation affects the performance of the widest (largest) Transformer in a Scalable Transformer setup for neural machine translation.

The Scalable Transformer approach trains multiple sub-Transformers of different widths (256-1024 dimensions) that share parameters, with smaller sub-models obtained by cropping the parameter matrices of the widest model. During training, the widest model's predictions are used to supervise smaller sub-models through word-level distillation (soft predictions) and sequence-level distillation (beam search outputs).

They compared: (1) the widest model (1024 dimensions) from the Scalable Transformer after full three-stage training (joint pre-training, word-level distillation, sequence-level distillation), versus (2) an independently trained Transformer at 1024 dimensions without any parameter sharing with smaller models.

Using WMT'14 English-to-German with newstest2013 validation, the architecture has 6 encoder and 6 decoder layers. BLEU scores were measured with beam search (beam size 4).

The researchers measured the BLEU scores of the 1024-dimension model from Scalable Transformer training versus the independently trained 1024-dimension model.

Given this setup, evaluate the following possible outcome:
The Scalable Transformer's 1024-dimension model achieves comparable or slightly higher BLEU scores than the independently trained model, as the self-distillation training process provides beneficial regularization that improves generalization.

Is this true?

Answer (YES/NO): YES